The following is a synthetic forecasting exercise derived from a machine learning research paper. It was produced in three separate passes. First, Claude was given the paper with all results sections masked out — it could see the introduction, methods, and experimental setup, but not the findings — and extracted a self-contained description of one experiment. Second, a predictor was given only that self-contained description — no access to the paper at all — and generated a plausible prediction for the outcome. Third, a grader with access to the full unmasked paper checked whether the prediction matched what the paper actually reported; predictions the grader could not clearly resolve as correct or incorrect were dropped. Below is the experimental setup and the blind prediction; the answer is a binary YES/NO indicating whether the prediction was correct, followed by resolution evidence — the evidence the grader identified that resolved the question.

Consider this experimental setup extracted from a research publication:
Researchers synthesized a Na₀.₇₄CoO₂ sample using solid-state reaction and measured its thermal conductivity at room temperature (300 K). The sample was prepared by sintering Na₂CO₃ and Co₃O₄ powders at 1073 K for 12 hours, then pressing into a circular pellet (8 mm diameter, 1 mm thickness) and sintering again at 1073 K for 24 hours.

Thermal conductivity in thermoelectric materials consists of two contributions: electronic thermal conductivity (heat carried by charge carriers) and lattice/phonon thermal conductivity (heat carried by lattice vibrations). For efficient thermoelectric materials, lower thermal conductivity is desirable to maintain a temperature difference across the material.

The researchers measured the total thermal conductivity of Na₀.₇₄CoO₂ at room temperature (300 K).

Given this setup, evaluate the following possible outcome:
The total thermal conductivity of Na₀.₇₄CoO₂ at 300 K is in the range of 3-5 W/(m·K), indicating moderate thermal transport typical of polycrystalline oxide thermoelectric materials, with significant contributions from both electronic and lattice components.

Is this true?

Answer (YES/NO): NO